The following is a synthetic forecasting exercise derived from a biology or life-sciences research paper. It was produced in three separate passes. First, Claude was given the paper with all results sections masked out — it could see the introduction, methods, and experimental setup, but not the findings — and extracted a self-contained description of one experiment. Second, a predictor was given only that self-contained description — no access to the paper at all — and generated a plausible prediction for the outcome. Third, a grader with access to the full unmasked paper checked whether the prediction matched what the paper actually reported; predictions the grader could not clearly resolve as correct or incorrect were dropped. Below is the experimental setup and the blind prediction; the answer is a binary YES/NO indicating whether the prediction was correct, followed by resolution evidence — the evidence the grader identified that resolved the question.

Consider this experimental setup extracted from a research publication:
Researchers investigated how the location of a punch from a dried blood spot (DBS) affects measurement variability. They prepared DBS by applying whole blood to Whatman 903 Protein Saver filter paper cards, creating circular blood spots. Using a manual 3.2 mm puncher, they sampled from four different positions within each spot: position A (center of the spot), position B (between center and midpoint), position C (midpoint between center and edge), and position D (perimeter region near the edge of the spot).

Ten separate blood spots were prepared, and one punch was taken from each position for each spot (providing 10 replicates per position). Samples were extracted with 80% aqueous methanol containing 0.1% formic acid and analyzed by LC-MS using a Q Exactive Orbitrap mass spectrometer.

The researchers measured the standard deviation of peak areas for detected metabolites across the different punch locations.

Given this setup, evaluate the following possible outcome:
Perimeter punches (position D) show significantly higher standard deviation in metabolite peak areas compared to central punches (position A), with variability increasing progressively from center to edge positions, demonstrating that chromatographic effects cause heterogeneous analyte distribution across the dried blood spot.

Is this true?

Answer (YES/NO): NO